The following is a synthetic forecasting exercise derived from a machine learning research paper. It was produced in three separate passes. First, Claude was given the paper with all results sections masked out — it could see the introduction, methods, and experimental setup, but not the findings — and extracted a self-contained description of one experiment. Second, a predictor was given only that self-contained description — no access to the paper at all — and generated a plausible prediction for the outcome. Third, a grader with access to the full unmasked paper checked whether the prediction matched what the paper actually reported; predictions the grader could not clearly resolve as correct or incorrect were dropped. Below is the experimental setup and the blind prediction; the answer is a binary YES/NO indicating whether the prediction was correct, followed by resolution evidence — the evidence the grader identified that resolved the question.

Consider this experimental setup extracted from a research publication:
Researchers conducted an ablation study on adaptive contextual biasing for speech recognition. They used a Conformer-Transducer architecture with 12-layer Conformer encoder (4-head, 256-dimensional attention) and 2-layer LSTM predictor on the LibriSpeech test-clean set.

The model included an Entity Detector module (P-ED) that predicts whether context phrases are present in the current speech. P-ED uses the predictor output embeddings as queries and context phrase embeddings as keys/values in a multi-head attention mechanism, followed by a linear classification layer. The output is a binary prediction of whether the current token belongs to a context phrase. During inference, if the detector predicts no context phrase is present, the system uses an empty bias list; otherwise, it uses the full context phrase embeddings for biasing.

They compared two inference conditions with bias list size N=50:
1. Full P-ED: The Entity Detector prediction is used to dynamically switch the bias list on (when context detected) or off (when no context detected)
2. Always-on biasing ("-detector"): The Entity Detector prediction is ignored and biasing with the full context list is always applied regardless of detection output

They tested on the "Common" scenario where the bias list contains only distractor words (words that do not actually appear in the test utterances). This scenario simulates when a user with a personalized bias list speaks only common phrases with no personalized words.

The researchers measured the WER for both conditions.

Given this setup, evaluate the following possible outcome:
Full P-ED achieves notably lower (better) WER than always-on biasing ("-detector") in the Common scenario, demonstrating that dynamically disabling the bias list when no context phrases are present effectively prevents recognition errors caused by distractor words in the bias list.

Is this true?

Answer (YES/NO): YES